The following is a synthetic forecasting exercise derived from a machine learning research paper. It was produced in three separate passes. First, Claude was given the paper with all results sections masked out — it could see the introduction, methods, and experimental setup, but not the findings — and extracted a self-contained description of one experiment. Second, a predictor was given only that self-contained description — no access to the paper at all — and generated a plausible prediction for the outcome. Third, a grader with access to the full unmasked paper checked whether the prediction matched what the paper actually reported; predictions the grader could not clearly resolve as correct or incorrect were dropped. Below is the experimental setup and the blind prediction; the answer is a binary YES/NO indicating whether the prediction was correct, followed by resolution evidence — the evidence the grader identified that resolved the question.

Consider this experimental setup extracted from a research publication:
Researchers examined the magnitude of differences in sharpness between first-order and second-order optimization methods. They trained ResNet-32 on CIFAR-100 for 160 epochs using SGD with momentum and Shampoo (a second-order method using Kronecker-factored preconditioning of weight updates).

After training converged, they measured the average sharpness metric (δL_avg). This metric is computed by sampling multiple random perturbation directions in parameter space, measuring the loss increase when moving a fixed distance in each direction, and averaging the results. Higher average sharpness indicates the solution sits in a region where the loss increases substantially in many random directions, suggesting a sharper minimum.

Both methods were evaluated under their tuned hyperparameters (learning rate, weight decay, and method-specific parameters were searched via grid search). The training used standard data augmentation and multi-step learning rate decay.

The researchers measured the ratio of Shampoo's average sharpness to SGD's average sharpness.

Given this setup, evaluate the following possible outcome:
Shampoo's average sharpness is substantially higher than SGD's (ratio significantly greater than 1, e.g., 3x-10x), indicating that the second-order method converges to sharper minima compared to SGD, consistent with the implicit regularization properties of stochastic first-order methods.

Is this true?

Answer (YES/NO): NO